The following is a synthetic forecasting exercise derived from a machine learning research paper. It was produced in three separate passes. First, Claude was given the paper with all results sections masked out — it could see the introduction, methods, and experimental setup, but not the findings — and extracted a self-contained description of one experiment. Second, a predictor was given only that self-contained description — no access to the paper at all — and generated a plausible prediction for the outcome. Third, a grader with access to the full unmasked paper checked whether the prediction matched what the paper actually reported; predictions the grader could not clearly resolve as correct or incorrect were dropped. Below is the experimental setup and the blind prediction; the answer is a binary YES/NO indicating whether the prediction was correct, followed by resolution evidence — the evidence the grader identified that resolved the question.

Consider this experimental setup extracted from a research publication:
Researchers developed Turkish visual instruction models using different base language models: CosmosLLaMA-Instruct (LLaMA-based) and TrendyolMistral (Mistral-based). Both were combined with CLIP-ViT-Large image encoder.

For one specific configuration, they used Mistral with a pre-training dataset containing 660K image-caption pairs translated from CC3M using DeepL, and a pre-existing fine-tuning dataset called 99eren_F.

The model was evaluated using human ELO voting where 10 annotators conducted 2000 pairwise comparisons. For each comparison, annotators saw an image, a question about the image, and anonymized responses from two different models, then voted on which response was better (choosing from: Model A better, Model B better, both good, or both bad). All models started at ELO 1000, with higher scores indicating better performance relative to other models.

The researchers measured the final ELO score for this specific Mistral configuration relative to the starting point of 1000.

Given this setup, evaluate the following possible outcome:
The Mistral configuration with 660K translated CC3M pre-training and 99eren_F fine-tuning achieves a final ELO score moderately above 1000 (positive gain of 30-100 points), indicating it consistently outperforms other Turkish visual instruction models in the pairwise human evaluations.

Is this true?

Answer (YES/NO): NO